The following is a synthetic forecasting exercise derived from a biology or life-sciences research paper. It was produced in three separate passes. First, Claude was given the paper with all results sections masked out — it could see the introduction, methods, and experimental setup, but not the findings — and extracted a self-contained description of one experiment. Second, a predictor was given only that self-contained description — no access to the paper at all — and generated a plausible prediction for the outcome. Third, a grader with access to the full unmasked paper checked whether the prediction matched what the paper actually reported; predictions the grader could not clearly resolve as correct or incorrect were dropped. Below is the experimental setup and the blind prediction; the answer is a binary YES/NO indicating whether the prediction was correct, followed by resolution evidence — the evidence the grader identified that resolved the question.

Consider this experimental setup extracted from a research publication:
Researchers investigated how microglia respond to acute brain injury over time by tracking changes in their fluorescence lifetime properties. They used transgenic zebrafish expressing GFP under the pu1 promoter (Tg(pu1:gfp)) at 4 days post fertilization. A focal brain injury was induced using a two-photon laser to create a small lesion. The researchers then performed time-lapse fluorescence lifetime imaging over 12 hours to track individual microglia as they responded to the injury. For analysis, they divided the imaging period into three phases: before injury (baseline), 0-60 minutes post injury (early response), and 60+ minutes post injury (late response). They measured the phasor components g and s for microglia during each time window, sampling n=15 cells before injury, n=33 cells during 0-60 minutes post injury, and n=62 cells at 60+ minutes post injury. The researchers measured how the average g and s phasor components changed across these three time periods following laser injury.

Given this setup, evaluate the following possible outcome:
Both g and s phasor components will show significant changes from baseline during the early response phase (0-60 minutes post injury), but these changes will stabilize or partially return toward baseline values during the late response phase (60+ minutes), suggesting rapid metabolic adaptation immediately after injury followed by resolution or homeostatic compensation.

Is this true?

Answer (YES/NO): NO